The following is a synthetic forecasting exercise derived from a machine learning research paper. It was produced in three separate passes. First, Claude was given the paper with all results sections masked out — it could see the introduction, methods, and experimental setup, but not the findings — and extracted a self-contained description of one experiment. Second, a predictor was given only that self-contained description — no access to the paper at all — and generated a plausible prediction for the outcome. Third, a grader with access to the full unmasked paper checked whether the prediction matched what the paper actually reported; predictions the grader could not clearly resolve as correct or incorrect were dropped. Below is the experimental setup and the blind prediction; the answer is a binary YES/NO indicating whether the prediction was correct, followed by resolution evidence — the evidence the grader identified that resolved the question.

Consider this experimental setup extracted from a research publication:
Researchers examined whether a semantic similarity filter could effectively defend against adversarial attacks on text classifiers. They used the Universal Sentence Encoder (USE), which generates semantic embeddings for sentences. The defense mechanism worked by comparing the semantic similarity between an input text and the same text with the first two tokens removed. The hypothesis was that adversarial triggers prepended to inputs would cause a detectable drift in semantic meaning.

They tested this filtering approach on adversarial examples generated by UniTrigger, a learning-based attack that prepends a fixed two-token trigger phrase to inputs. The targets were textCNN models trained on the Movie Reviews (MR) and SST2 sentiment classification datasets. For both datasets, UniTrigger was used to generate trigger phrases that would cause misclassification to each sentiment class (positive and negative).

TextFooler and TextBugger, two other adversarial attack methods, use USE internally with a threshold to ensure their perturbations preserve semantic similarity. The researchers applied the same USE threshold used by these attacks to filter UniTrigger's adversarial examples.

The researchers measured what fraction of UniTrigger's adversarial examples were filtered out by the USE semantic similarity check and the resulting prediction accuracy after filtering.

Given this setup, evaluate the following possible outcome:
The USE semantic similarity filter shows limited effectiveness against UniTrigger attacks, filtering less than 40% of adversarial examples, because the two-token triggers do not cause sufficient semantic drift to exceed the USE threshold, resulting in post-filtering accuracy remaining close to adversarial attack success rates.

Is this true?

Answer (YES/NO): NO